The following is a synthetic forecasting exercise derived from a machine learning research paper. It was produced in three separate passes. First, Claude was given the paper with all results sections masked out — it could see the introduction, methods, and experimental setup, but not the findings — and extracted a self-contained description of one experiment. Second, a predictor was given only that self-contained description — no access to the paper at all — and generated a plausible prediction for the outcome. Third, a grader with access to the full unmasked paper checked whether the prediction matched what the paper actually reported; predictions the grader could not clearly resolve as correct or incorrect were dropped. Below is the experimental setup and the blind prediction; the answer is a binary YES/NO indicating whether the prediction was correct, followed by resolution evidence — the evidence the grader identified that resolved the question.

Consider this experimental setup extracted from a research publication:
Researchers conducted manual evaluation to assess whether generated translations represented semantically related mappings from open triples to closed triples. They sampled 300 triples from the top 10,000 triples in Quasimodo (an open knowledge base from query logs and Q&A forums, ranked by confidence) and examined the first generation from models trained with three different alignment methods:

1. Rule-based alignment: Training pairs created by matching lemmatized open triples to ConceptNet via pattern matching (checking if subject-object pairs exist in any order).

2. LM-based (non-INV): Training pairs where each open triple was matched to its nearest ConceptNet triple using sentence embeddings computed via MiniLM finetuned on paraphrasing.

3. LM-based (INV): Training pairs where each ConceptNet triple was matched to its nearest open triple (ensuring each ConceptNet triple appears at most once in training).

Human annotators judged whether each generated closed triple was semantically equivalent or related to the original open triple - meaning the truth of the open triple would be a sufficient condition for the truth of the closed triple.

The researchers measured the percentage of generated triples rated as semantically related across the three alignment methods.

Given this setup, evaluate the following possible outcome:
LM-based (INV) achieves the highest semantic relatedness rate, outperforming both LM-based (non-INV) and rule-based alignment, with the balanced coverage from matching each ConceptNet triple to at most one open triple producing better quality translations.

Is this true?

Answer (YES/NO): NO